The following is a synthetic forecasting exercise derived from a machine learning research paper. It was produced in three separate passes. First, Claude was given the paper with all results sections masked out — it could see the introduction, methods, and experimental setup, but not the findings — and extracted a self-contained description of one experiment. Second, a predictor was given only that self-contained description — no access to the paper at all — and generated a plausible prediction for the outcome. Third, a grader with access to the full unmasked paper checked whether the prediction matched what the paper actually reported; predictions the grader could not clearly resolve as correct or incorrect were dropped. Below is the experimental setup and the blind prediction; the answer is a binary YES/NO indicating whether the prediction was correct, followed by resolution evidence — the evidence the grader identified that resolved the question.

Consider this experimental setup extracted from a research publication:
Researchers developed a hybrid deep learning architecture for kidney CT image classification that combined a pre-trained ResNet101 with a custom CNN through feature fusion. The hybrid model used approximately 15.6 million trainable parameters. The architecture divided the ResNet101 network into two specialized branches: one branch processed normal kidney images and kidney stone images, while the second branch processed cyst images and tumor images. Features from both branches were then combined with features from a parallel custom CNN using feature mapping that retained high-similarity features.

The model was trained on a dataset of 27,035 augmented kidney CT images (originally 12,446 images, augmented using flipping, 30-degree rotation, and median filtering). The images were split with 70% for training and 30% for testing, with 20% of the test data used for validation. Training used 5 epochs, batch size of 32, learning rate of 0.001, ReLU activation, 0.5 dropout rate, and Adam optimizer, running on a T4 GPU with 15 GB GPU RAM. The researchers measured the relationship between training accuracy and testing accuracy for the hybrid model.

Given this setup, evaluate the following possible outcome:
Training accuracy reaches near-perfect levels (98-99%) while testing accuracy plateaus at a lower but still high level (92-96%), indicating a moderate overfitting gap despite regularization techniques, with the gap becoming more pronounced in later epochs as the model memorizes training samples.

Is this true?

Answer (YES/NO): NO